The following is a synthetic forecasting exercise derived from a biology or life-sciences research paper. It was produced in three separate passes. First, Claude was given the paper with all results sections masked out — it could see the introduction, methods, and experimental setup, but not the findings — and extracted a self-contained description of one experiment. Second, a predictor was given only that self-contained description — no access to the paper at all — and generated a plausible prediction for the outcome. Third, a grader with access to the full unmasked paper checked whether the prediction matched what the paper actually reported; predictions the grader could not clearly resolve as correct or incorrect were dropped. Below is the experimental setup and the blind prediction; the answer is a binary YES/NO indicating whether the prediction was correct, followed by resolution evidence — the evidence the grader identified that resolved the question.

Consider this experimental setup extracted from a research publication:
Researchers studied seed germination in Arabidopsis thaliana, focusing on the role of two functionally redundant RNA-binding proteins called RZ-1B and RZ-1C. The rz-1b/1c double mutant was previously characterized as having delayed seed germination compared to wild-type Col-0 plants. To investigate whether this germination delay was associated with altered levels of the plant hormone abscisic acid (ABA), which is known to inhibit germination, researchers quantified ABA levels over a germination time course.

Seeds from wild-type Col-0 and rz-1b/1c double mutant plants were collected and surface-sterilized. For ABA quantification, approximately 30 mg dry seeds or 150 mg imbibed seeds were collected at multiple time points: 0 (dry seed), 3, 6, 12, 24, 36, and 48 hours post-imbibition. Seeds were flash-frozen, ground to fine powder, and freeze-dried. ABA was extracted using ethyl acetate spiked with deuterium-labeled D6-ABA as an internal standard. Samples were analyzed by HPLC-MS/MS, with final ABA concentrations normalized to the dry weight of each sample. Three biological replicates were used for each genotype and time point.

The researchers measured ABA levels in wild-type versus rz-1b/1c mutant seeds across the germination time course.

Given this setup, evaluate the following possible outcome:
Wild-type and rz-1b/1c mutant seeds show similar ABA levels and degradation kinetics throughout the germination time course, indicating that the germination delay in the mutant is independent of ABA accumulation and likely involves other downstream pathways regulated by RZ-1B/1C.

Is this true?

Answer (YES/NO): NO